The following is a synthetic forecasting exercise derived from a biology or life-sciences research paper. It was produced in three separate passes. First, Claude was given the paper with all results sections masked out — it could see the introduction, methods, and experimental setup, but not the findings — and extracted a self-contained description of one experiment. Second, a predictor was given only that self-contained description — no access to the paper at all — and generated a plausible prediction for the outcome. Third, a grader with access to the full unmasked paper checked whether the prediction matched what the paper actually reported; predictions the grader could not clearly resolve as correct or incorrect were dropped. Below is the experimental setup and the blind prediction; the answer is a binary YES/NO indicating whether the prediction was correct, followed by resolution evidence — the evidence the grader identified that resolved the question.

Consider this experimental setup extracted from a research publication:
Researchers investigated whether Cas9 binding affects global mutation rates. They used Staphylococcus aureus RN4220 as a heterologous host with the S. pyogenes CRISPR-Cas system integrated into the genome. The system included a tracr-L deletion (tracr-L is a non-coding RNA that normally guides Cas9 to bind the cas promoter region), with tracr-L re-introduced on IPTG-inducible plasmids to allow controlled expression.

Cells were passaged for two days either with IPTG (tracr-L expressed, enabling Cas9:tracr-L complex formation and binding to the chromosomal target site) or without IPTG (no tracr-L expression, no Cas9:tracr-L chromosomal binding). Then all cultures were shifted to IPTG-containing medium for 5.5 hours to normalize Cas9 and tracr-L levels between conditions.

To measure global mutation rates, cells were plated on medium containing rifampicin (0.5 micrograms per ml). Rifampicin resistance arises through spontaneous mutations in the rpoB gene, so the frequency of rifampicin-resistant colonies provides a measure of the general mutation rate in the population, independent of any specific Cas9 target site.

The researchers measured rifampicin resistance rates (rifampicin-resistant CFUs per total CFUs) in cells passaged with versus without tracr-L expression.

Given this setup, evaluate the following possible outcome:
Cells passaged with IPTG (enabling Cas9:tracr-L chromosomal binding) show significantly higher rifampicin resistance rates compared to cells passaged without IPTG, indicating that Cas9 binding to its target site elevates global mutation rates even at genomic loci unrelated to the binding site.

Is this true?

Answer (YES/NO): NO